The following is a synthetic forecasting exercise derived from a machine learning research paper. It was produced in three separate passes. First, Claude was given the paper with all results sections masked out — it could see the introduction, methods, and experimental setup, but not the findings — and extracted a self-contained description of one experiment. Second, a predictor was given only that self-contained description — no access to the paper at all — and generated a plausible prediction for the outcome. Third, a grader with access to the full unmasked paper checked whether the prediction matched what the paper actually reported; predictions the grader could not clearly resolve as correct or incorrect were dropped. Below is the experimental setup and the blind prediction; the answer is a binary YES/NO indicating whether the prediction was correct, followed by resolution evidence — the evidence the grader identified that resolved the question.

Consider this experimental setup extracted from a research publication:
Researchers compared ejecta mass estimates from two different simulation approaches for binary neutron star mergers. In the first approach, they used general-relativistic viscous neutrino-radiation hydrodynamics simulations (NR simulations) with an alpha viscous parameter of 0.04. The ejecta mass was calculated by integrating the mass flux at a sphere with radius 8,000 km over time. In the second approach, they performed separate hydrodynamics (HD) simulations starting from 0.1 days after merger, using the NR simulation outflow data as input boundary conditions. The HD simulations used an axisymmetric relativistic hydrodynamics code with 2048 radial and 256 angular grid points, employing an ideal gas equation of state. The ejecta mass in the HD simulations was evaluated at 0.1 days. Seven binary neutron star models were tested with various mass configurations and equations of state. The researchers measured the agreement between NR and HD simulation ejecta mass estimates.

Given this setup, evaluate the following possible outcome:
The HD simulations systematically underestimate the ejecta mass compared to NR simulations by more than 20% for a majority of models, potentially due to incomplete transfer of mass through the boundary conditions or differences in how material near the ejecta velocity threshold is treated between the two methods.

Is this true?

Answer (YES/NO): NO